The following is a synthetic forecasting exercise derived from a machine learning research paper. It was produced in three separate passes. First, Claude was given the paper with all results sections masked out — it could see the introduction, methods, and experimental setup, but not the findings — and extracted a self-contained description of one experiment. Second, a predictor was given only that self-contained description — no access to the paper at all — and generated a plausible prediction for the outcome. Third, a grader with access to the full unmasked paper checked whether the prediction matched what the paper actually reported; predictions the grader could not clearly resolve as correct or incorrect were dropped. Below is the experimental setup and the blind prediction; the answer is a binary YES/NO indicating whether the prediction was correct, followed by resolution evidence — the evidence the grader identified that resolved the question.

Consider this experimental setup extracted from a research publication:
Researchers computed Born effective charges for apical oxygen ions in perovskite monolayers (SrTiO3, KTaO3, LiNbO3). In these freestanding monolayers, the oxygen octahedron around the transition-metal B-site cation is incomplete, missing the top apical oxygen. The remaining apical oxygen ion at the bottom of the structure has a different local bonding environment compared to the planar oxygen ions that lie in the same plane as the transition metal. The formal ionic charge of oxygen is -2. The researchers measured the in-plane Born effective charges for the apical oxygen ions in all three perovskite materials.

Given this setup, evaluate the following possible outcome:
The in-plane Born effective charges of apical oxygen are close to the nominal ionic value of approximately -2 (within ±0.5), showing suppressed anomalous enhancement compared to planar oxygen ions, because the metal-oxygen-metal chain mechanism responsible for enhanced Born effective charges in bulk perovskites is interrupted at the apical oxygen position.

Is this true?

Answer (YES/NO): NO